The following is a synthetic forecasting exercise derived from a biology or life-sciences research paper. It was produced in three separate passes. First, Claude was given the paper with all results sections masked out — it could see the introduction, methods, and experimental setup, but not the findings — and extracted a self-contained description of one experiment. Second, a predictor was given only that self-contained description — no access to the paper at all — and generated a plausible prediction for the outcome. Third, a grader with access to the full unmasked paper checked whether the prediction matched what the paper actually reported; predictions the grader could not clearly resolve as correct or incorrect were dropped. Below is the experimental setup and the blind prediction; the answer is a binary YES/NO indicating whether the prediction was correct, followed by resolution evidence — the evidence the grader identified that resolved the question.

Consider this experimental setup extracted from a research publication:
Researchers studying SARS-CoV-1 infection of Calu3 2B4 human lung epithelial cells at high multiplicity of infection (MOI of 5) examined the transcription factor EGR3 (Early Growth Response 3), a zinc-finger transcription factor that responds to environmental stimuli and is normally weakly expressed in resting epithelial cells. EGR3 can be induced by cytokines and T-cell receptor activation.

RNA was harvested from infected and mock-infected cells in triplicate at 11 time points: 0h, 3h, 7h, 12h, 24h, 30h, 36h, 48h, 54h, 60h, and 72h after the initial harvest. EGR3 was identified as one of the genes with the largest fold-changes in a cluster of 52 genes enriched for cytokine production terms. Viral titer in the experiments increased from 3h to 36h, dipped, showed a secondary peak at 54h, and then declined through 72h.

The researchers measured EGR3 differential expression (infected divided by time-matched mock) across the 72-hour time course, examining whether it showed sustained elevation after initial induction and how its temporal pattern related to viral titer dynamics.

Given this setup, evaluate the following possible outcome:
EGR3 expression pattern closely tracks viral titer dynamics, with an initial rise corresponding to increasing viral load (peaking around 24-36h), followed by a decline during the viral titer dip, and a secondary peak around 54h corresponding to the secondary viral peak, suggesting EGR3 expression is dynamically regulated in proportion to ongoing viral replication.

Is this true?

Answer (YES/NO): NO